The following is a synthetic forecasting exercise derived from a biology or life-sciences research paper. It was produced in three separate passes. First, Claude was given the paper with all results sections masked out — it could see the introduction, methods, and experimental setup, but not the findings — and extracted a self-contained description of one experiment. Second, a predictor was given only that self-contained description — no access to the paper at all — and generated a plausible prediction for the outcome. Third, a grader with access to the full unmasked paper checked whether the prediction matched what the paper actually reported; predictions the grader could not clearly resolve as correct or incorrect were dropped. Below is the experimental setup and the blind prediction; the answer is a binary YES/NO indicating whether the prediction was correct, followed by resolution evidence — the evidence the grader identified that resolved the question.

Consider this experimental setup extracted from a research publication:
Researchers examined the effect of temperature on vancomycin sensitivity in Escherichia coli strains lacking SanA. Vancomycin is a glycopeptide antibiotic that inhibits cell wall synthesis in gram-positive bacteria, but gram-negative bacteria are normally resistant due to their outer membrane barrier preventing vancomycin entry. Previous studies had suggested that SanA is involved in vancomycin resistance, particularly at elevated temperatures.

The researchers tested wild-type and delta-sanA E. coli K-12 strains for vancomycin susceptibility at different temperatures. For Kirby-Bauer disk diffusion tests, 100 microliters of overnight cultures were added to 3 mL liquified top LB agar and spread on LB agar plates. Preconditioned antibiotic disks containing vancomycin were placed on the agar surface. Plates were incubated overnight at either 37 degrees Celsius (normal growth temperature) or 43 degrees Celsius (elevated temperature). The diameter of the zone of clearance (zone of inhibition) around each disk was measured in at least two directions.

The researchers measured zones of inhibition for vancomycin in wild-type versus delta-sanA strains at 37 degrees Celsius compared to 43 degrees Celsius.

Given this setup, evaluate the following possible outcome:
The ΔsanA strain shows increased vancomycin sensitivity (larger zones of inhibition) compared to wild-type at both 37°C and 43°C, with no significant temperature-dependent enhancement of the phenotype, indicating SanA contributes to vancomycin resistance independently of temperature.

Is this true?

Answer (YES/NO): NO